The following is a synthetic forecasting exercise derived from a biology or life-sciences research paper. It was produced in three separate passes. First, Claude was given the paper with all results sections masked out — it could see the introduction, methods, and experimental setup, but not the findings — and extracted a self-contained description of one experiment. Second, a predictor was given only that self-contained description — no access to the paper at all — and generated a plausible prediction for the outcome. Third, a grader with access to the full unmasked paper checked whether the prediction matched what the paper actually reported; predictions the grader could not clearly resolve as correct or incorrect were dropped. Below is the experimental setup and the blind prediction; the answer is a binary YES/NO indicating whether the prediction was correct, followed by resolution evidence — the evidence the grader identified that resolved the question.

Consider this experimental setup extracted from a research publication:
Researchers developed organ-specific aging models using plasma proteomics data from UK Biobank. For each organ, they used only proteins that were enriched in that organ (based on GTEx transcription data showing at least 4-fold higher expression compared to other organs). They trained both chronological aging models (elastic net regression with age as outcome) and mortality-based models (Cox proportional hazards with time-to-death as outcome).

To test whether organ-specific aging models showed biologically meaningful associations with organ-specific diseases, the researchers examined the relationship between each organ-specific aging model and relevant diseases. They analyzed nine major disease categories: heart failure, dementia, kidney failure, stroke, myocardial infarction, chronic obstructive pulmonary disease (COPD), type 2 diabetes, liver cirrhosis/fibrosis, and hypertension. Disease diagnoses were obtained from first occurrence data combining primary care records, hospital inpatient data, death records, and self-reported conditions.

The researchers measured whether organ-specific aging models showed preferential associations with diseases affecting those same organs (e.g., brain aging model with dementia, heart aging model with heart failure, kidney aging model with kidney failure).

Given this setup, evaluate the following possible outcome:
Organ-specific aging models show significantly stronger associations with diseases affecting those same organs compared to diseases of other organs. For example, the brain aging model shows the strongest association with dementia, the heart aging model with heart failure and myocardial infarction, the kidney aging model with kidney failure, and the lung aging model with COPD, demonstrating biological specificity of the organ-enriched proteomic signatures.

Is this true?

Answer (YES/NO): YES